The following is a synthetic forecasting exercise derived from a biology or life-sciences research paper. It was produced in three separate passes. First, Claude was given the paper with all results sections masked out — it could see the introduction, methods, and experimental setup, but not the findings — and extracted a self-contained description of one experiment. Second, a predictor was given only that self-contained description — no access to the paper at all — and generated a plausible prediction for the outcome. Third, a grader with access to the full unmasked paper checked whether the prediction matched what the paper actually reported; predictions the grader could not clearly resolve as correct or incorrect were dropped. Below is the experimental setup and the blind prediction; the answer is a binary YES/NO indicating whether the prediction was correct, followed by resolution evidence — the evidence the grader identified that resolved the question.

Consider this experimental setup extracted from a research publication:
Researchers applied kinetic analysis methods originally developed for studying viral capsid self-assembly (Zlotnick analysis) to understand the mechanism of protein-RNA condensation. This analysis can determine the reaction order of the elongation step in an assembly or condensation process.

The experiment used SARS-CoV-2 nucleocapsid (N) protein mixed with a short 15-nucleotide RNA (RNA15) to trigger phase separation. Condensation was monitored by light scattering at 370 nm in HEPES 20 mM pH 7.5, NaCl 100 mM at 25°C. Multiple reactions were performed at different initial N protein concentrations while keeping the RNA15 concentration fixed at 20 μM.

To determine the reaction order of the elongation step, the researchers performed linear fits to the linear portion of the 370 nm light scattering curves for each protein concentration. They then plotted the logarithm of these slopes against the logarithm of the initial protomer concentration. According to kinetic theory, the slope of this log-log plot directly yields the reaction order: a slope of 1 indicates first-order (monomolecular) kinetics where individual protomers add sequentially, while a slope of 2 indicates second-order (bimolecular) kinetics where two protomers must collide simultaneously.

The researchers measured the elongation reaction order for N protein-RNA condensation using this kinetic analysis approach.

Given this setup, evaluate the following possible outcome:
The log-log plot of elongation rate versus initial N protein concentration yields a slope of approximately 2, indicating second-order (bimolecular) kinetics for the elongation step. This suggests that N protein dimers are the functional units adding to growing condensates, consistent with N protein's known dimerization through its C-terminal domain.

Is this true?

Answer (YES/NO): NO